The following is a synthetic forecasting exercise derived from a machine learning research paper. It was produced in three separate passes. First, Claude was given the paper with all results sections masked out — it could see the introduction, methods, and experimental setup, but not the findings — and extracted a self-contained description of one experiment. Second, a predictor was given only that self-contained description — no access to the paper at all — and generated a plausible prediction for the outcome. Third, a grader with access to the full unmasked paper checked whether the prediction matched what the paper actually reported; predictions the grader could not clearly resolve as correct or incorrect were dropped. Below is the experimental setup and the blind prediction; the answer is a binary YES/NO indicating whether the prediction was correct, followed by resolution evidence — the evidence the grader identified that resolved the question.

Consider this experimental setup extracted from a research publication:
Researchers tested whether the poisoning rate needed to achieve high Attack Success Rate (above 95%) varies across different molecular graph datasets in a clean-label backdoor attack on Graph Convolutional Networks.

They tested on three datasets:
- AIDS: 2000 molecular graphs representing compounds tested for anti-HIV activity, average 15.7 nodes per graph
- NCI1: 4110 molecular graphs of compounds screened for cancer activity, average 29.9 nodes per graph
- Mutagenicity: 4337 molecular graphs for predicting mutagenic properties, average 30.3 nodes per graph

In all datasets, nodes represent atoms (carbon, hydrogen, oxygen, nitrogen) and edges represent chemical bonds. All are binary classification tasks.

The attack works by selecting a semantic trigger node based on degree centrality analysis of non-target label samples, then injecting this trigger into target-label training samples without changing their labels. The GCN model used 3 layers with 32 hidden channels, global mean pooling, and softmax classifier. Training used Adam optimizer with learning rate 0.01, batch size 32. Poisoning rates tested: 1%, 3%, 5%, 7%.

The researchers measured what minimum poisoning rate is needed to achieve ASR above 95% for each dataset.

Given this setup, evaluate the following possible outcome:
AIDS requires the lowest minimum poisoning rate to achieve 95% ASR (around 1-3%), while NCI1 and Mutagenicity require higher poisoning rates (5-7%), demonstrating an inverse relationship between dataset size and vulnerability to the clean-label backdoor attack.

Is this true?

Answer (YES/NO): NO